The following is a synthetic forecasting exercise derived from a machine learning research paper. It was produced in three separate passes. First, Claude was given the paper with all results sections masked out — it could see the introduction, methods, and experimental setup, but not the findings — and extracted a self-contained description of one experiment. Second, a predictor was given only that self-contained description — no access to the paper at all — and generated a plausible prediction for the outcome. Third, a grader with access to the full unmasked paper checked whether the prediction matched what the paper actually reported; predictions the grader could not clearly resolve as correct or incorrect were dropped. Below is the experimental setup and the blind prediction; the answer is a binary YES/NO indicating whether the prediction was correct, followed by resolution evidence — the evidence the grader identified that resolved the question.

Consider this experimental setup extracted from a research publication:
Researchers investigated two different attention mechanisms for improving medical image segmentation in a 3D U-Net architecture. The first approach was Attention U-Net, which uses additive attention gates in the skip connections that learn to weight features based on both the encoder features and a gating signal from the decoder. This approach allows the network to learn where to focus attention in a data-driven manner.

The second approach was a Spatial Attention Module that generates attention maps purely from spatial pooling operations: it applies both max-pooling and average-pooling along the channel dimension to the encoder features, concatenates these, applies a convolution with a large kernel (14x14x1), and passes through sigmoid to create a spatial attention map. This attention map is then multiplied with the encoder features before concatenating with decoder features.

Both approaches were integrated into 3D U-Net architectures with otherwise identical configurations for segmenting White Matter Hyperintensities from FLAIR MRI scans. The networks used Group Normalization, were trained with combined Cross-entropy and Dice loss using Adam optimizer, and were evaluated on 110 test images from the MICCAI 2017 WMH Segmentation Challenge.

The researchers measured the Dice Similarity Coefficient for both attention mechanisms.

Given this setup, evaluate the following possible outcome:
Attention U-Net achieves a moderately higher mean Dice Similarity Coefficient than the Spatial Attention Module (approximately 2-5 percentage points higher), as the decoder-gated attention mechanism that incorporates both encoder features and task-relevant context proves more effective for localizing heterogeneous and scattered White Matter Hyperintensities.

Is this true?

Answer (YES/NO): NO